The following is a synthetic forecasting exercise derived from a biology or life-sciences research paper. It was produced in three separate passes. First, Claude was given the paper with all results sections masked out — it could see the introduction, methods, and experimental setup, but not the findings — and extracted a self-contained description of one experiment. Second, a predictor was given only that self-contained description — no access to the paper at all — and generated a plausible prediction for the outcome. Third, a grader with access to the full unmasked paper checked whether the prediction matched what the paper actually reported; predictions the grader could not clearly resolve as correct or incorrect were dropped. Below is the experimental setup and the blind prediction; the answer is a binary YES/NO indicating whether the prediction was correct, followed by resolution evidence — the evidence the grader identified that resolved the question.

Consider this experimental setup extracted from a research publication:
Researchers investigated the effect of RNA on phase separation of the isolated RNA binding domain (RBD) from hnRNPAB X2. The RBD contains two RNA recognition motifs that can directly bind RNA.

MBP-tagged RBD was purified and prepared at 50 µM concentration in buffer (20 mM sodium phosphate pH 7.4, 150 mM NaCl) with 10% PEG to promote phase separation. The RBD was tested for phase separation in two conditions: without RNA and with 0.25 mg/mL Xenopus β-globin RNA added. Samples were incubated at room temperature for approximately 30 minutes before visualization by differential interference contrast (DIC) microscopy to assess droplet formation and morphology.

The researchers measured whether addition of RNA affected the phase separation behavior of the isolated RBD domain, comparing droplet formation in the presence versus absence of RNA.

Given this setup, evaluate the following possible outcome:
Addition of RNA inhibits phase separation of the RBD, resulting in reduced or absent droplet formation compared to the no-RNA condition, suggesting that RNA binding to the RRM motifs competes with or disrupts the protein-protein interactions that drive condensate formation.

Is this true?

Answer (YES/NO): NO